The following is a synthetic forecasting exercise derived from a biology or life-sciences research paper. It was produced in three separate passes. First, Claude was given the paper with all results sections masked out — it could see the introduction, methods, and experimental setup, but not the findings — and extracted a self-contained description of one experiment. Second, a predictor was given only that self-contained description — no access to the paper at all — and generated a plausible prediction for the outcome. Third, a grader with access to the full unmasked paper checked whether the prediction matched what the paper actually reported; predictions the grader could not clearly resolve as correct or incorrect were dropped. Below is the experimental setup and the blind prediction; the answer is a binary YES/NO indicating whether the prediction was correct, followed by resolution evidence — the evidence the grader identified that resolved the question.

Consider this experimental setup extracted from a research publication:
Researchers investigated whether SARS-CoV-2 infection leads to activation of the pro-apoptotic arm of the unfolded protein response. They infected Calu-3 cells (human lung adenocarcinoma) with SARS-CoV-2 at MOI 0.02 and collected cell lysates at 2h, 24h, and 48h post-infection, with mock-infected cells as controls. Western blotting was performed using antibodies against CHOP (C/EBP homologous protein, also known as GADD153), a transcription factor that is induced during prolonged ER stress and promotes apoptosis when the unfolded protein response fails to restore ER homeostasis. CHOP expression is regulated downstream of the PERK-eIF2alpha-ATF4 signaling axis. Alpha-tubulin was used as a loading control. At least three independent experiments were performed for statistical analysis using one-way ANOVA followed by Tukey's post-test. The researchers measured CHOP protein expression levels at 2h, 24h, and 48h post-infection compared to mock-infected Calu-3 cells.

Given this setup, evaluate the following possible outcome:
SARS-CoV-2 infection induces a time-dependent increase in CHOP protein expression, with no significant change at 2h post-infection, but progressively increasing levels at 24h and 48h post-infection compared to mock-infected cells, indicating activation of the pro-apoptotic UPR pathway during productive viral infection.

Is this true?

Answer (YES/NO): NO